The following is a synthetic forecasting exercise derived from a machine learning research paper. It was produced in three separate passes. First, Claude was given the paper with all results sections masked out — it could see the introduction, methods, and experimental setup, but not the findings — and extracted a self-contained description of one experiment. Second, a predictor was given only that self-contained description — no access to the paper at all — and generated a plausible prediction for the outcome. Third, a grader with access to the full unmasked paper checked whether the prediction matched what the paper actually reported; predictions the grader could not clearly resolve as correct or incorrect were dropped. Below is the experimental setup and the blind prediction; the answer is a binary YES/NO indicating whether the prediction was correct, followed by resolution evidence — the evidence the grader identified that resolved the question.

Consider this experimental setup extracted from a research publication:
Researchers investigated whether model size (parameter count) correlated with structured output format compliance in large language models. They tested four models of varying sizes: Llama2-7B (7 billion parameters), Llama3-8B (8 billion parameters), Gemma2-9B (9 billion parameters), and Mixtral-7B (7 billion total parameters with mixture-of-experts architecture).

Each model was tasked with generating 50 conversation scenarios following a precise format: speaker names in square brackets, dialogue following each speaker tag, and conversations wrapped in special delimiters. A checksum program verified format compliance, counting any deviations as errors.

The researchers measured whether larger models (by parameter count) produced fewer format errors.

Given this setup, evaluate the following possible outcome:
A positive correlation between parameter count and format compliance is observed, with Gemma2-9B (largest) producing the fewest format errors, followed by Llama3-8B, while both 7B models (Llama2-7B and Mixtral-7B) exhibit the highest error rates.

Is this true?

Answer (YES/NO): YES